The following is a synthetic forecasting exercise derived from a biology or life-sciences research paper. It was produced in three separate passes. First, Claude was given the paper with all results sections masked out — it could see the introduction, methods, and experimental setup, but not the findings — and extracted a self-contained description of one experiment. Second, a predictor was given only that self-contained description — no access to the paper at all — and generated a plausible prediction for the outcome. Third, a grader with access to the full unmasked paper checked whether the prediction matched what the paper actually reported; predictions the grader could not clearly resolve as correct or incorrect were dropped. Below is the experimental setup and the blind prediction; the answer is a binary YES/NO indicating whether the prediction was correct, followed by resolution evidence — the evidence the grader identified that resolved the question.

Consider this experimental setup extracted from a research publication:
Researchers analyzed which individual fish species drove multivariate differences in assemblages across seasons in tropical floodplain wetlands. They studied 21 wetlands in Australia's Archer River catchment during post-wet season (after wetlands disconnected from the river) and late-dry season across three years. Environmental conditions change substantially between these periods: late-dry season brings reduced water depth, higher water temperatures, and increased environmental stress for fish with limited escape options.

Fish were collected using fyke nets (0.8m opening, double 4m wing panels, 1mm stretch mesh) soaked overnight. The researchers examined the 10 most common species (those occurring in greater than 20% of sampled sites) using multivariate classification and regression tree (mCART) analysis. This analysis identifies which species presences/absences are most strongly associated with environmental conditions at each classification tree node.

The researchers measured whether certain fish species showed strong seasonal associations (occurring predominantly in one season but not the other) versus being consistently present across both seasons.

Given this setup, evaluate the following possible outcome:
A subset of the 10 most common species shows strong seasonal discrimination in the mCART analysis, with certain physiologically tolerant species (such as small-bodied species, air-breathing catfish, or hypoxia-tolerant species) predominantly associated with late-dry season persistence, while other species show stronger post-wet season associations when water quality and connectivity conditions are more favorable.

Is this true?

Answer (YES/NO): NO